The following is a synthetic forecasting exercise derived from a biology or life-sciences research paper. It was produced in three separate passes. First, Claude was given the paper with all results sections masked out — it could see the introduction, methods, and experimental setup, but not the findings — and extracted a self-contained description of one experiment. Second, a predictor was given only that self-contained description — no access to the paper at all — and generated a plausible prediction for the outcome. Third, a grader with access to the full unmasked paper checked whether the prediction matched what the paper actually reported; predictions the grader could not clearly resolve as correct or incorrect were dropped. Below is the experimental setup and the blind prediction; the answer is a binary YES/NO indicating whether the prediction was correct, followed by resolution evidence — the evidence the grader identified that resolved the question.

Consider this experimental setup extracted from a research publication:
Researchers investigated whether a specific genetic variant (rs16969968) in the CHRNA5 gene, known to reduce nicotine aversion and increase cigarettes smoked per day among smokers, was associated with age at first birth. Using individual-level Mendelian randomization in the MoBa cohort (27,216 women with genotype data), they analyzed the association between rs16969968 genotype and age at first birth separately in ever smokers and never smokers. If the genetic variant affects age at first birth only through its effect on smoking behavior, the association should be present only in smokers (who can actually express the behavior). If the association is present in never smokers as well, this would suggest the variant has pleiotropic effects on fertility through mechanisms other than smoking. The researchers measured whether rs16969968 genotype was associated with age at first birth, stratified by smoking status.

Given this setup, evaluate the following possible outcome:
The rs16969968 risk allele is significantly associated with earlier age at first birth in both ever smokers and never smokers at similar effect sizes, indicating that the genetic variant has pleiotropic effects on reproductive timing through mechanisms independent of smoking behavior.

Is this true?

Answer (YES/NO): NO